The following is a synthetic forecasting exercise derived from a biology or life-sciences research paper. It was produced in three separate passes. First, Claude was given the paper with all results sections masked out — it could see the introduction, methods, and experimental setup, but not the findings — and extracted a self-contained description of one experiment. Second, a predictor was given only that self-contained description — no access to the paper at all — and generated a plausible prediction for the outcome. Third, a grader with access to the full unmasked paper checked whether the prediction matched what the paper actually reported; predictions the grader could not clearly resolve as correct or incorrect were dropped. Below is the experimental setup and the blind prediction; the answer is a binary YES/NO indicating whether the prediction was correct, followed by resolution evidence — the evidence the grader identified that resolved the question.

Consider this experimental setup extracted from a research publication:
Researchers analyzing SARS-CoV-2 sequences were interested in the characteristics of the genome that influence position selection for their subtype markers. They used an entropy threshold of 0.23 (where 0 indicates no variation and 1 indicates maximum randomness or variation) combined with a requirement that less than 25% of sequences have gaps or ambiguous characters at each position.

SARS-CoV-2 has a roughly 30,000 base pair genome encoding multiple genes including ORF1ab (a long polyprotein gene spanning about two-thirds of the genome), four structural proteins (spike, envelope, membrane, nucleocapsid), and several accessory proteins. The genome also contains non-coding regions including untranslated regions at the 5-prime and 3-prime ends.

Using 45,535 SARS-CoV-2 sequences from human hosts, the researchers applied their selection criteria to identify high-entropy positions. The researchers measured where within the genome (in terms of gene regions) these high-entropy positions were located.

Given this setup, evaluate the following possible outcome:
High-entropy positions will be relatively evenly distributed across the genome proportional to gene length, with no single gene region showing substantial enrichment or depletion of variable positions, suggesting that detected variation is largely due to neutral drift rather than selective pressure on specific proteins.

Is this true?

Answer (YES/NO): NO